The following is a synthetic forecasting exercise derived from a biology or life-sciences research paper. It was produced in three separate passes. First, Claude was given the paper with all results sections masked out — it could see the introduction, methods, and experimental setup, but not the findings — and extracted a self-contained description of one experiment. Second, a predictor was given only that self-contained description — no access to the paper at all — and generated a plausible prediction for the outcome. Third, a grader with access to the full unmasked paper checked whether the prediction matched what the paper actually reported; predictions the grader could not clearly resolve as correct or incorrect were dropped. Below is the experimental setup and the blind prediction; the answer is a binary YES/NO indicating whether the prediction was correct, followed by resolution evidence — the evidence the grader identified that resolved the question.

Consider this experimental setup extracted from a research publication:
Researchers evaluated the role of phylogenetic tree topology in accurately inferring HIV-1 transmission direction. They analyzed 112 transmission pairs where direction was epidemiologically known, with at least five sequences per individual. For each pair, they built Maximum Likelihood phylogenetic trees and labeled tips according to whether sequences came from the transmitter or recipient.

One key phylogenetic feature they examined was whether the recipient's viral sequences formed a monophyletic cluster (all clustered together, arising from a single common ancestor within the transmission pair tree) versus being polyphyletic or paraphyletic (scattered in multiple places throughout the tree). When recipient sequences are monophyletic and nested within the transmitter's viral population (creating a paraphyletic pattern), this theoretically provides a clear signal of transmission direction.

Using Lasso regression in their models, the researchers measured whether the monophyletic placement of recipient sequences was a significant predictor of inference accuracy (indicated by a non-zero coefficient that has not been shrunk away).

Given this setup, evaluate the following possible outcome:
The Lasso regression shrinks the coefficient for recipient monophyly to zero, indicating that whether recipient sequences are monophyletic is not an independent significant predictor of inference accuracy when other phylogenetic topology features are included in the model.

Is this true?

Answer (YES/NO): NO